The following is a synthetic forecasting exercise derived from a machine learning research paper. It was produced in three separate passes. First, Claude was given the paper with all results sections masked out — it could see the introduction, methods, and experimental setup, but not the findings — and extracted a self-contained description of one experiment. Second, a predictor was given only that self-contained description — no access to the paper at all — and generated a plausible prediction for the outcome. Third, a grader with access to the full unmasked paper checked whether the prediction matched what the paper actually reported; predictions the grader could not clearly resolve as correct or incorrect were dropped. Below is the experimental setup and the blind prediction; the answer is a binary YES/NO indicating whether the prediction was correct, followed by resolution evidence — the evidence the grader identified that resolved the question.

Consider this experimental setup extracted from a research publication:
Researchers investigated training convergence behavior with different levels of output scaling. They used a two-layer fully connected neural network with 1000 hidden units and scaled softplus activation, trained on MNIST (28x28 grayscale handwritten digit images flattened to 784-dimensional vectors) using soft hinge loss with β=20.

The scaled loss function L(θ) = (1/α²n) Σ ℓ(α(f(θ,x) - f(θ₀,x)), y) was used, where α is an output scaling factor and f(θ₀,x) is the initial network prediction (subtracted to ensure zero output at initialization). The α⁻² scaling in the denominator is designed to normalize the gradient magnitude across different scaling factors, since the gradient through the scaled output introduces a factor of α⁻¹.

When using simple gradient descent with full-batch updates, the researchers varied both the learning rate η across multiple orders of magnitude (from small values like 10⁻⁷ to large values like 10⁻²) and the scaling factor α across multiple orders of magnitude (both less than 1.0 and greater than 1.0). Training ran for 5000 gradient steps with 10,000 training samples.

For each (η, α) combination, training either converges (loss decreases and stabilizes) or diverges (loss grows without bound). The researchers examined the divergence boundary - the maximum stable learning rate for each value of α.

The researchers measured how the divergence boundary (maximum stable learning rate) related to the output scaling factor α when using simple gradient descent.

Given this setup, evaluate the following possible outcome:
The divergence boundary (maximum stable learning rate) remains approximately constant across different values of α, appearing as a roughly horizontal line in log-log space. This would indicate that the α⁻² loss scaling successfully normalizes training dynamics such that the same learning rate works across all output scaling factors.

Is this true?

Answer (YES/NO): NO